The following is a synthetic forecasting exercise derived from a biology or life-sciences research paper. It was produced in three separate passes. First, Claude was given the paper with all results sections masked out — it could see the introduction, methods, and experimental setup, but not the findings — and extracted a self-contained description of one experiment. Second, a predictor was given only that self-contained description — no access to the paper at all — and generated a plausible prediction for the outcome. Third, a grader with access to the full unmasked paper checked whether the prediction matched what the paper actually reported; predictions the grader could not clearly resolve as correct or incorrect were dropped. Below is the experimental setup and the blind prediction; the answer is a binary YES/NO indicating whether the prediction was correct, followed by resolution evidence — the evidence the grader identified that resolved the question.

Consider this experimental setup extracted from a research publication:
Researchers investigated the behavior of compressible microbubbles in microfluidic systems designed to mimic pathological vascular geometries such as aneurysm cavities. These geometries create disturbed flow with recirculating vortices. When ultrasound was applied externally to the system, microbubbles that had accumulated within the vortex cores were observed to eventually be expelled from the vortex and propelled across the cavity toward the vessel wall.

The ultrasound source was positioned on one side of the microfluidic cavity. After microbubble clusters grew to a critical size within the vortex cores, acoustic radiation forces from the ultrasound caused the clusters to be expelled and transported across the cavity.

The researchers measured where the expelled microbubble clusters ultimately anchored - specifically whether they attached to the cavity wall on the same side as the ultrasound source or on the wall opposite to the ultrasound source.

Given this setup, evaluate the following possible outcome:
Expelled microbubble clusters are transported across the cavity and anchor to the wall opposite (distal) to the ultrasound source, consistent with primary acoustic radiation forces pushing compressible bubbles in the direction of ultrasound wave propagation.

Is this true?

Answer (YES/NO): YES